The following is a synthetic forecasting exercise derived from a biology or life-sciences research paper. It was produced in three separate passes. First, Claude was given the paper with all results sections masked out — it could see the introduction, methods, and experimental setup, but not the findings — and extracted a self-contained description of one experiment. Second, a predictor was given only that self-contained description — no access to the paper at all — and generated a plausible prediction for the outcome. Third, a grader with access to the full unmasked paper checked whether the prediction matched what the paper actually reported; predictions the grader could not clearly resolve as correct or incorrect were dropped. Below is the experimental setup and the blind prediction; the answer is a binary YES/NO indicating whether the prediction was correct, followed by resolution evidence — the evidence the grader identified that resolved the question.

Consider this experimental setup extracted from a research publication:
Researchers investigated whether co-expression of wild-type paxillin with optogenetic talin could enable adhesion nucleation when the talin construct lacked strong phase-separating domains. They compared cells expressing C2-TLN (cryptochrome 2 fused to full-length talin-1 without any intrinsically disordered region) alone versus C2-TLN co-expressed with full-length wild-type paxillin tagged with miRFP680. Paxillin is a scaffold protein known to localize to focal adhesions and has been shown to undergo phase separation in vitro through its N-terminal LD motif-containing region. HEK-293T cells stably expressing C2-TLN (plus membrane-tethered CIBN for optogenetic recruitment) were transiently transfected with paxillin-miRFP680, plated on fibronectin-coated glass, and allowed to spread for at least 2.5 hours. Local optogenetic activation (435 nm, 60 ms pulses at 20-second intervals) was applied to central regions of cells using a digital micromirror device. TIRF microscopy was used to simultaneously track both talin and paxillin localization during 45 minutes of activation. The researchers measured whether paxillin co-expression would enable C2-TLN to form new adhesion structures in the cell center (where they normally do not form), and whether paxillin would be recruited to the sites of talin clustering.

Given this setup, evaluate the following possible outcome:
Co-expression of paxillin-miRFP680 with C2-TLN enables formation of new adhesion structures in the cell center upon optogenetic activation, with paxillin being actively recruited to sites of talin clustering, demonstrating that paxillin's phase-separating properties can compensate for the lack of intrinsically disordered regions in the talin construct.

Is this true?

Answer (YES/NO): YES